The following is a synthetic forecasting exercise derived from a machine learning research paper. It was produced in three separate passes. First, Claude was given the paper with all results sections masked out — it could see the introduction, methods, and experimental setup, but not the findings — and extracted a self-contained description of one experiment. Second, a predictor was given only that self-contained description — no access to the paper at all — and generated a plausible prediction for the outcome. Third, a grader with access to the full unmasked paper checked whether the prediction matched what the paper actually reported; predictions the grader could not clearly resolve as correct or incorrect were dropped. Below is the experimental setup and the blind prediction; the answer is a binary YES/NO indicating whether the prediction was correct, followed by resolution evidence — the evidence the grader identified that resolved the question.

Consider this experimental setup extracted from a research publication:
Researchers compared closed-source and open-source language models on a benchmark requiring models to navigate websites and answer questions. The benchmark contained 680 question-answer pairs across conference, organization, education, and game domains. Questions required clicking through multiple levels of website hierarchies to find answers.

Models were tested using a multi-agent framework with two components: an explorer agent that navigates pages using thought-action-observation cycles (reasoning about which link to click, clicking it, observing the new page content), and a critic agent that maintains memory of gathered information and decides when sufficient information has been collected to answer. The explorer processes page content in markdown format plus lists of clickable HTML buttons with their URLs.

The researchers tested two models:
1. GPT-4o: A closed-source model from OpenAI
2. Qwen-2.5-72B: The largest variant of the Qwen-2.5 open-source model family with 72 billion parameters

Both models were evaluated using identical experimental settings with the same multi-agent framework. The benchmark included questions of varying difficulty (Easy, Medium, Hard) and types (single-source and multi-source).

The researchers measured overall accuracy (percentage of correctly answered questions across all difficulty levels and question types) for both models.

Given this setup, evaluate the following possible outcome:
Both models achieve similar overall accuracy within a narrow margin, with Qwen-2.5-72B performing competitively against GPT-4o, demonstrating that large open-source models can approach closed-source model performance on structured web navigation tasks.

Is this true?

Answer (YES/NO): NO